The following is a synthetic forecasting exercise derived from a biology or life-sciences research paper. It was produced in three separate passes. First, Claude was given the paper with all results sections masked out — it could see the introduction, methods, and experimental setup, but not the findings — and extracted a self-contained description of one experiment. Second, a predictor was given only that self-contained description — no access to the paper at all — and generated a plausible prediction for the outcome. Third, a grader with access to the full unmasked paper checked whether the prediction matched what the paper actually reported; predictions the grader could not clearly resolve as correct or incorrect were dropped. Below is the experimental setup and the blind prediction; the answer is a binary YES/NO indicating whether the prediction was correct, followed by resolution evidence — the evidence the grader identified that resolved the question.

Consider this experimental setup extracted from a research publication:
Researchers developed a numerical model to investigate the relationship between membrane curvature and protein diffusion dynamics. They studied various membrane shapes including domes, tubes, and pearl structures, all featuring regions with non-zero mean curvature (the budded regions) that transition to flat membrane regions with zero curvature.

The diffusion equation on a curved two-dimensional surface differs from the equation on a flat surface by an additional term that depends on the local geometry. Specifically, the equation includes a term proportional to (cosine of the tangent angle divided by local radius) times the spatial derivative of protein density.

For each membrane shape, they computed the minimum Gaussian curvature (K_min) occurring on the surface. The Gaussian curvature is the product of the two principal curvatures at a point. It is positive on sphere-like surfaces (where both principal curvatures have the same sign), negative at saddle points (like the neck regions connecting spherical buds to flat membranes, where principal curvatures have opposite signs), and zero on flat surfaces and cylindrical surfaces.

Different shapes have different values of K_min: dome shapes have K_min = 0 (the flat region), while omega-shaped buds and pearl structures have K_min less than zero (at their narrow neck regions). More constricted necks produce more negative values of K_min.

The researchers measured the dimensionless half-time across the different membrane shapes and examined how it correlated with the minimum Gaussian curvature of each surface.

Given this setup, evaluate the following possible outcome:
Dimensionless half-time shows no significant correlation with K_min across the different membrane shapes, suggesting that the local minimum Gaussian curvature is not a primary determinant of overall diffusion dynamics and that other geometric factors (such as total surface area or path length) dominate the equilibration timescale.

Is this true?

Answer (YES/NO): NO